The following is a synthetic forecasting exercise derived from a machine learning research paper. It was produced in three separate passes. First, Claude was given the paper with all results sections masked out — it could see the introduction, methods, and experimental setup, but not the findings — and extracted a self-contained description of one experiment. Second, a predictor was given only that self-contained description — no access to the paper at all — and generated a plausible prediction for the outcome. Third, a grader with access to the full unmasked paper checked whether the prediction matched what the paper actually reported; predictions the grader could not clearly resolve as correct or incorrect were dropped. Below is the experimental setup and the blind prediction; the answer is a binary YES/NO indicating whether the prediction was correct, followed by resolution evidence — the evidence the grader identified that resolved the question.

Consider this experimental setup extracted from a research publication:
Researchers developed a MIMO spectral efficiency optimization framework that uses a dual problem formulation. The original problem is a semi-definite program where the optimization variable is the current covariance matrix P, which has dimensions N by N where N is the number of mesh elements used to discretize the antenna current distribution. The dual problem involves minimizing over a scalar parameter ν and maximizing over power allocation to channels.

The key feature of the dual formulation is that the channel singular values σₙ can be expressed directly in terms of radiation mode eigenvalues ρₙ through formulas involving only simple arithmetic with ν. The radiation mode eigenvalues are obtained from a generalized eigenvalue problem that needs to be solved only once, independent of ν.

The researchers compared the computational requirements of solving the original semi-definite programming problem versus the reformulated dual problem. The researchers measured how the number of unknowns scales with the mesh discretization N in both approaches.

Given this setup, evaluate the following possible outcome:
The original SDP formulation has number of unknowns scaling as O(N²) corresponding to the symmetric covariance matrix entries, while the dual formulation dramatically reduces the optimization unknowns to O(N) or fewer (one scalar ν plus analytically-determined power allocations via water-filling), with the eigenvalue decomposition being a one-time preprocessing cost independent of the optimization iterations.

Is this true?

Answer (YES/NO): YES